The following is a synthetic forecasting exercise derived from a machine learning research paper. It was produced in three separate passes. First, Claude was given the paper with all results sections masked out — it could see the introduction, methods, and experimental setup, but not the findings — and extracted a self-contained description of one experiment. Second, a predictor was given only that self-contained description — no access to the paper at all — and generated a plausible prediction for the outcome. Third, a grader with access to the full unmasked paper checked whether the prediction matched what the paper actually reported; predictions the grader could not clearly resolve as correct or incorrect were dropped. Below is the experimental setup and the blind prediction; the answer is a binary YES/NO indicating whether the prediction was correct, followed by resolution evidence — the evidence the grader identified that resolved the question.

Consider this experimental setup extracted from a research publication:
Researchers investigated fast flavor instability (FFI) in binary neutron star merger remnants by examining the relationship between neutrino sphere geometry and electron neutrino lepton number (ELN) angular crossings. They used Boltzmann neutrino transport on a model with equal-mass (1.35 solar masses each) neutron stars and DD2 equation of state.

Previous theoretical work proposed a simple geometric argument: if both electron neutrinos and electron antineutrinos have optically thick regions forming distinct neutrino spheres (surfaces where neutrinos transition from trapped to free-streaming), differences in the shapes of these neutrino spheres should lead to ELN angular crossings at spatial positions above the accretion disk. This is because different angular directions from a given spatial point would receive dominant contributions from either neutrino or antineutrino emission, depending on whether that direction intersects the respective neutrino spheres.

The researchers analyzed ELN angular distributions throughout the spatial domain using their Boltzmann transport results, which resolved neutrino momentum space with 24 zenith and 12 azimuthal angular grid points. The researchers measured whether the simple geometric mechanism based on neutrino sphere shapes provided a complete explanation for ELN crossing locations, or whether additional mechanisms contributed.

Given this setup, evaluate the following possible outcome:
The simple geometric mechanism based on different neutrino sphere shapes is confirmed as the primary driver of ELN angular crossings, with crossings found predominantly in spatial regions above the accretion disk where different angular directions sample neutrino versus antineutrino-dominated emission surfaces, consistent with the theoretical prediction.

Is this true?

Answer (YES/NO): NO